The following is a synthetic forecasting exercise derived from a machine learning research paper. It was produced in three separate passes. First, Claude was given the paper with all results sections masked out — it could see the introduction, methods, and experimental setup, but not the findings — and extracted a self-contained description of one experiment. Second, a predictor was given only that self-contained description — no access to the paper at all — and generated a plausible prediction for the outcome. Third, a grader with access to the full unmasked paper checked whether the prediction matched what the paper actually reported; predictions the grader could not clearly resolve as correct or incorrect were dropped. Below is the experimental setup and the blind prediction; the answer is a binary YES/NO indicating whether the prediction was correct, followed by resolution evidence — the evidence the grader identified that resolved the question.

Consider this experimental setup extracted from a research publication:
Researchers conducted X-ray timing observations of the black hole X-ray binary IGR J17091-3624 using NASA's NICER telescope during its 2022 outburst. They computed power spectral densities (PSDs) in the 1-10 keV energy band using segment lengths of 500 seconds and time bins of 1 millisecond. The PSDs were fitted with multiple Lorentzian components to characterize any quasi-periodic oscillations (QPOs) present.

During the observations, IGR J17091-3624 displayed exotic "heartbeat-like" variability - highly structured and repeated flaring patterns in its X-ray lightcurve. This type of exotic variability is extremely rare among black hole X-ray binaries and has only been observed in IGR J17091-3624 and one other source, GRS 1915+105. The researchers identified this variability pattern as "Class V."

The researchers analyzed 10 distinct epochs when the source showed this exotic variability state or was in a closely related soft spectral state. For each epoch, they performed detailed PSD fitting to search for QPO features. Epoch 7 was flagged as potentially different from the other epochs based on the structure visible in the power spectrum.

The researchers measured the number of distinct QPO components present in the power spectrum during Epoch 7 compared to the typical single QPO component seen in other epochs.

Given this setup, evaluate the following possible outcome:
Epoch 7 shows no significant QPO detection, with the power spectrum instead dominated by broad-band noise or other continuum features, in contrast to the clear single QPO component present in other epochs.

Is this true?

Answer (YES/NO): NO